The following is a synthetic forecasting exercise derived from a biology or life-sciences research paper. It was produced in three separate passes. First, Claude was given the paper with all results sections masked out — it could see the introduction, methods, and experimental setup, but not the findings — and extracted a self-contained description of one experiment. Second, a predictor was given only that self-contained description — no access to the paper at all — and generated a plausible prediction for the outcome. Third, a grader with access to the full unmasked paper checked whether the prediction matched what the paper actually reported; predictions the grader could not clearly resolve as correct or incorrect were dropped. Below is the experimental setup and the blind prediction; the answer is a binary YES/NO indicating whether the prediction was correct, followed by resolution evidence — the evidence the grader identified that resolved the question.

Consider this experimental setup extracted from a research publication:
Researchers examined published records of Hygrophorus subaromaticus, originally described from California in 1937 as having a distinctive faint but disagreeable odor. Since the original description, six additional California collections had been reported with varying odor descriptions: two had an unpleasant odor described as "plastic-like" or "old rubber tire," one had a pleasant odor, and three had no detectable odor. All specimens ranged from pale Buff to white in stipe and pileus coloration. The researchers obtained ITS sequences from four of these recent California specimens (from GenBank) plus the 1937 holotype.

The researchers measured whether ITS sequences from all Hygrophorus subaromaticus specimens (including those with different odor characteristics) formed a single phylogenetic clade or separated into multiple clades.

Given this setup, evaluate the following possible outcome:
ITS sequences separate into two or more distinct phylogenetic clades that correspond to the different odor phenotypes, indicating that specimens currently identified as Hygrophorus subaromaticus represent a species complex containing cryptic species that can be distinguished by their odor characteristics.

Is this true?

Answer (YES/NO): NO